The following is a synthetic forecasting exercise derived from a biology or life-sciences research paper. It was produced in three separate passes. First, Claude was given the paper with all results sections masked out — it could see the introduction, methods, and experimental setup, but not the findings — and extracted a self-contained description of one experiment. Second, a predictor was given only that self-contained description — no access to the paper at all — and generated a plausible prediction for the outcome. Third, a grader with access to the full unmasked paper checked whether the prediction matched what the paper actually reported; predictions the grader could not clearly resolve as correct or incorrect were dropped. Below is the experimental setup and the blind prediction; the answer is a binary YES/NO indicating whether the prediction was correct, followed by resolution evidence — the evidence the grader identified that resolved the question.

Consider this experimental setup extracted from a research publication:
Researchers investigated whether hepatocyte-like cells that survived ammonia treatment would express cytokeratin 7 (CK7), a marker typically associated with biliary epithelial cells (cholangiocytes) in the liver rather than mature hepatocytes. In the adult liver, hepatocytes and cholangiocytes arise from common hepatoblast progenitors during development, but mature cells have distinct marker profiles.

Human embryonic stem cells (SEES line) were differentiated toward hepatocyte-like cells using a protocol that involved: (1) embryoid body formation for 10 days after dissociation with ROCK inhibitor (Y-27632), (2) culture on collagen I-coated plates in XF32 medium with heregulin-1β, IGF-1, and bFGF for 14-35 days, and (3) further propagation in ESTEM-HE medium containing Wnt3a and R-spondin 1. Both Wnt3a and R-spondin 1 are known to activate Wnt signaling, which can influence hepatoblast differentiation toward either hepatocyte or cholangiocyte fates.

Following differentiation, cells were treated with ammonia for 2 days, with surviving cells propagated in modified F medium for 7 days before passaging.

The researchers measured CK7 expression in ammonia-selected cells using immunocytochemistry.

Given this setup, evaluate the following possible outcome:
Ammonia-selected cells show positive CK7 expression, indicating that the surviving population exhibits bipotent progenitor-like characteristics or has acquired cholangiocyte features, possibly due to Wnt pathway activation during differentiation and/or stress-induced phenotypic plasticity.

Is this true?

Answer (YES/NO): YES